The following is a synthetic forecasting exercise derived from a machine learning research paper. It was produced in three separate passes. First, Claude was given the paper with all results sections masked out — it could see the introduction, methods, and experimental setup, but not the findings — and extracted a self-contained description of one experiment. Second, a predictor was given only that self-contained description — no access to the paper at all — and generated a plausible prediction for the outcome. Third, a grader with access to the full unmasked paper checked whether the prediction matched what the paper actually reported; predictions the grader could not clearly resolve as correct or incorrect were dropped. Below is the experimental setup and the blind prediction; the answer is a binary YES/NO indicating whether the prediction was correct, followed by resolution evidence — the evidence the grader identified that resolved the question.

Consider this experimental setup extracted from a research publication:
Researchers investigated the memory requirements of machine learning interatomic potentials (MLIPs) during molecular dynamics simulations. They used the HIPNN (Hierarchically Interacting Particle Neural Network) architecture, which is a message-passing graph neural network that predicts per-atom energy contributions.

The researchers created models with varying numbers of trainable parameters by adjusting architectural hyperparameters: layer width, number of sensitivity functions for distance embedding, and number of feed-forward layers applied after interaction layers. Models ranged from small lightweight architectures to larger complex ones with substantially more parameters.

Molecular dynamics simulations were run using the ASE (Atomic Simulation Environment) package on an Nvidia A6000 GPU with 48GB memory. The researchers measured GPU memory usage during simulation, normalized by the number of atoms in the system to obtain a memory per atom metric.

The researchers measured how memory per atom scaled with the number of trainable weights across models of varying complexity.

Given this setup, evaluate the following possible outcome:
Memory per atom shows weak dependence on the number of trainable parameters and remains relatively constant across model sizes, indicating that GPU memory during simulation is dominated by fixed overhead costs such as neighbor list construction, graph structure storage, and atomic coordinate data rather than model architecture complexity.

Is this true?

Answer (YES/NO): NO